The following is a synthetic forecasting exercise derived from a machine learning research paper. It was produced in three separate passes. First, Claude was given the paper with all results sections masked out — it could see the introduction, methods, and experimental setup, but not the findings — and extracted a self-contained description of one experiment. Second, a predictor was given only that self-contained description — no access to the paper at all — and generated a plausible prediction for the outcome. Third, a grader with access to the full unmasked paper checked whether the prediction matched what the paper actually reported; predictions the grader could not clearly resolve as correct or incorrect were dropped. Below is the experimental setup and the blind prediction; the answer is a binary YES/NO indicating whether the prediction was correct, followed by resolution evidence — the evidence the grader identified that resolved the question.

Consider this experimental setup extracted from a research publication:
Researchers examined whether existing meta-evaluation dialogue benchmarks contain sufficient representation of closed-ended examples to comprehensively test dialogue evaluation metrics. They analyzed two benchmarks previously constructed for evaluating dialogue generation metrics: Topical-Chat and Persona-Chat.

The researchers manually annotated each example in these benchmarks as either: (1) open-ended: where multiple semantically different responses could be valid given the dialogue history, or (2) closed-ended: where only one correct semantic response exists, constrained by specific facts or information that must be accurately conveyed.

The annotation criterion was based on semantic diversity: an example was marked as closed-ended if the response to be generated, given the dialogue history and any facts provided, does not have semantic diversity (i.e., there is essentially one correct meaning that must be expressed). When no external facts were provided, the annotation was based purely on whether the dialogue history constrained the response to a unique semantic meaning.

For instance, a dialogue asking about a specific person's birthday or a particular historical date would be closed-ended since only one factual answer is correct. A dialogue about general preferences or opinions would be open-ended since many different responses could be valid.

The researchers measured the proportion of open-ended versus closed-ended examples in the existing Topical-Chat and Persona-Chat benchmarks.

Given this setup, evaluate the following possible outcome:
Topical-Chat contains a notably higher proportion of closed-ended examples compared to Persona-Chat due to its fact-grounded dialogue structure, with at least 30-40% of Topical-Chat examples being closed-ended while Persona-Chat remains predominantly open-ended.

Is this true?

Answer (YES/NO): NO